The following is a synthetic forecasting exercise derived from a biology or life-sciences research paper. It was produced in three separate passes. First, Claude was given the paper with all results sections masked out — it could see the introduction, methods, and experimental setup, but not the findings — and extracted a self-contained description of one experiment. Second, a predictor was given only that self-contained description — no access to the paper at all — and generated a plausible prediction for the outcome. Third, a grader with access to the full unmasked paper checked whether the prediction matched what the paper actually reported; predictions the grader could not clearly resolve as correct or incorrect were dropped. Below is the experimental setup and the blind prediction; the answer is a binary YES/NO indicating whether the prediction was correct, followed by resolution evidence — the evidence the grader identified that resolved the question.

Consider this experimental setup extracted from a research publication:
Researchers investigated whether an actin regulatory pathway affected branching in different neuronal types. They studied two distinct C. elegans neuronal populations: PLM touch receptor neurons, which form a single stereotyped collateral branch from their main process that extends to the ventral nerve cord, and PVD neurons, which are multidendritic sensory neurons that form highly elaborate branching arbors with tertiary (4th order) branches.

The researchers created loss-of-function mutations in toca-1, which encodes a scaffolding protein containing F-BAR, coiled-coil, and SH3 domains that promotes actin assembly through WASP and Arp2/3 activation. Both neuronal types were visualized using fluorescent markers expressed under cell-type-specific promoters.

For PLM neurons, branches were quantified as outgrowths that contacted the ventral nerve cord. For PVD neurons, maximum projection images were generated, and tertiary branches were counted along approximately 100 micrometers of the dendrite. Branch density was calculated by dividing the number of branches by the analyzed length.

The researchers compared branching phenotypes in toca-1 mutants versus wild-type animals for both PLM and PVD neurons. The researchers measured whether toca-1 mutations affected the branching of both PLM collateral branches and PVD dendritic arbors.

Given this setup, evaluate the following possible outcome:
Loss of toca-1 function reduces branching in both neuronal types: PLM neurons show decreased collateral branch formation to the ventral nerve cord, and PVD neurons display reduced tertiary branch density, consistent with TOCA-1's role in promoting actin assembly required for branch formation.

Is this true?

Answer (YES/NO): NO